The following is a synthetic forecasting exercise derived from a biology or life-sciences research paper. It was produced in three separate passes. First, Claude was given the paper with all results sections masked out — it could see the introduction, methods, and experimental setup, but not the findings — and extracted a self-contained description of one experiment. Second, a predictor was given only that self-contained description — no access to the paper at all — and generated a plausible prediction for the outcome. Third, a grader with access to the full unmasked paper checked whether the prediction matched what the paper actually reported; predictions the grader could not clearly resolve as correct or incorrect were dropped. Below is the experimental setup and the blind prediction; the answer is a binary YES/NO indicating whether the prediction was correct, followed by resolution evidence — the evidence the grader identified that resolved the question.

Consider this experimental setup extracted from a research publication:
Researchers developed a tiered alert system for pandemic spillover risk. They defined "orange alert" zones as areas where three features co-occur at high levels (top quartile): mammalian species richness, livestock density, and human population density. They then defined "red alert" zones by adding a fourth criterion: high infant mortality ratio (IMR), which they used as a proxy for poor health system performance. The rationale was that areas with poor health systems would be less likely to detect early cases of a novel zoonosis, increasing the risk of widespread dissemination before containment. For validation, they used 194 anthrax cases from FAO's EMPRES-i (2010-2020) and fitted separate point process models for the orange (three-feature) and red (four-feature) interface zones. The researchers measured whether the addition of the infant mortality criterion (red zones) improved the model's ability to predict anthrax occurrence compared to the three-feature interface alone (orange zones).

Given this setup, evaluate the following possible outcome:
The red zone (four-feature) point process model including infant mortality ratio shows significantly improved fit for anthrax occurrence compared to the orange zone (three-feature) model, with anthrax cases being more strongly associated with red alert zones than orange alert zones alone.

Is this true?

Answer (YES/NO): NO